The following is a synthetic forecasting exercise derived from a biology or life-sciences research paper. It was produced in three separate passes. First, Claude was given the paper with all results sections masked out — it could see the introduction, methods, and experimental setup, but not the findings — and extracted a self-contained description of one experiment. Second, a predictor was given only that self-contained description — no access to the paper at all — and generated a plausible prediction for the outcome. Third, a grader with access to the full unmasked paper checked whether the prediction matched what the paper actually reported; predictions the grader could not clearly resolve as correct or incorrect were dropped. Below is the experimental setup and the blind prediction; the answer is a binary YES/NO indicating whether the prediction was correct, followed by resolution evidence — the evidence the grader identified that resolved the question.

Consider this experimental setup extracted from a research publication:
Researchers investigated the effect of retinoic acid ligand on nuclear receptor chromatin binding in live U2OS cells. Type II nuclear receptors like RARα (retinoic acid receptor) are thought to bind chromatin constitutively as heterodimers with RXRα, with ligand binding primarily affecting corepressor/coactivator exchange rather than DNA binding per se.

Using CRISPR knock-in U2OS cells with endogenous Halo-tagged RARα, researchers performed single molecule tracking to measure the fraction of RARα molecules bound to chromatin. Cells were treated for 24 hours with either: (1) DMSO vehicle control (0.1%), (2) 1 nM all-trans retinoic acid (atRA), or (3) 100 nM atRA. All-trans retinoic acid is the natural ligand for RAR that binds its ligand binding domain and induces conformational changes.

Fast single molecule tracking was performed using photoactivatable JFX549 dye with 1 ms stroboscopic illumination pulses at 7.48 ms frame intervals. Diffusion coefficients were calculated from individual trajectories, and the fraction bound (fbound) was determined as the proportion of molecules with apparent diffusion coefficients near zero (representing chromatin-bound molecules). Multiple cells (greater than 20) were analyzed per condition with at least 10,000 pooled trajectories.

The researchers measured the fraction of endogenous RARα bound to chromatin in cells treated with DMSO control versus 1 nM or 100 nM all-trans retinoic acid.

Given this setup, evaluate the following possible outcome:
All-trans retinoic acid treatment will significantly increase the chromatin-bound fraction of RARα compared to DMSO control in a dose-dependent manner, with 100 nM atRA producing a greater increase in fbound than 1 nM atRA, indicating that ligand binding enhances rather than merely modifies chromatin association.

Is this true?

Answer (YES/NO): NO